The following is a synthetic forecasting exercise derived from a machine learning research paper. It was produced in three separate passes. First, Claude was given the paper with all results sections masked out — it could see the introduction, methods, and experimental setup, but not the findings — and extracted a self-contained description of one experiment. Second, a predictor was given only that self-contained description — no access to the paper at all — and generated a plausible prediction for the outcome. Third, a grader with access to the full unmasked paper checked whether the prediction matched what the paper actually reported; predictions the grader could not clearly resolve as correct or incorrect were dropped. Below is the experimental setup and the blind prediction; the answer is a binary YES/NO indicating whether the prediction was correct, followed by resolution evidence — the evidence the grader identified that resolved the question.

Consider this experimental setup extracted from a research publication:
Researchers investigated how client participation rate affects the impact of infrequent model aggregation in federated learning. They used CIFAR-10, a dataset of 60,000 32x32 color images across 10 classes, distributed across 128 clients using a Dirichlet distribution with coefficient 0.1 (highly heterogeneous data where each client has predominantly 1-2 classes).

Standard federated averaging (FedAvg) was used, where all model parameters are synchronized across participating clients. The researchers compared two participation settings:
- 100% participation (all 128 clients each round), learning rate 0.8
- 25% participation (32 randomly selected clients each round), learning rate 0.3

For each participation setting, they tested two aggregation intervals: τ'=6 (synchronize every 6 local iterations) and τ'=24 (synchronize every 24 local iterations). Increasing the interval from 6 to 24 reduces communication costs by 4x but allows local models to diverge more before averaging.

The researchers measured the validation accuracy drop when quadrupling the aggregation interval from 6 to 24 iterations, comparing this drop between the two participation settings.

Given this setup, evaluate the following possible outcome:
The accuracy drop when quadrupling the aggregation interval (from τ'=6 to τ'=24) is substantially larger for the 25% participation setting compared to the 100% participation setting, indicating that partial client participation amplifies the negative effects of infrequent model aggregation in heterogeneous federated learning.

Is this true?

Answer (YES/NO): YES